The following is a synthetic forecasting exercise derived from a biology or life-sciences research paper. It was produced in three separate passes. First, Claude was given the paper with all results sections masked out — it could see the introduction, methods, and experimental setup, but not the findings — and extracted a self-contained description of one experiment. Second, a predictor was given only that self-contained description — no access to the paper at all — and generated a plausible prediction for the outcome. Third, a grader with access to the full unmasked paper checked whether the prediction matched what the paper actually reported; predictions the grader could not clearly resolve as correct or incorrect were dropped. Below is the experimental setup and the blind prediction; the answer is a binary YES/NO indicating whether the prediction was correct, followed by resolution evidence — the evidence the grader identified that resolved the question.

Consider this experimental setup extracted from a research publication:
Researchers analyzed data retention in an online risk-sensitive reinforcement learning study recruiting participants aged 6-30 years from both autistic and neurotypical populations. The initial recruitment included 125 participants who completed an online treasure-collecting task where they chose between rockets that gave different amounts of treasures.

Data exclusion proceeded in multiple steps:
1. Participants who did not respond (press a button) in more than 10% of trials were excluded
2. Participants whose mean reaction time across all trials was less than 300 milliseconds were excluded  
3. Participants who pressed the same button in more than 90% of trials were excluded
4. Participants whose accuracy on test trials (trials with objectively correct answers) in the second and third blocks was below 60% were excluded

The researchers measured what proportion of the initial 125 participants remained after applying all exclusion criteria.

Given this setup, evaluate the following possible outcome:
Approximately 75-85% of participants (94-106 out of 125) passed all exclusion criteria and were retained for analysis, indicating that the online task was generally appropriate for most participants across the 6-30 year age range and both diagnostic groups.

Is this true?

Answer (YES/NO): NO